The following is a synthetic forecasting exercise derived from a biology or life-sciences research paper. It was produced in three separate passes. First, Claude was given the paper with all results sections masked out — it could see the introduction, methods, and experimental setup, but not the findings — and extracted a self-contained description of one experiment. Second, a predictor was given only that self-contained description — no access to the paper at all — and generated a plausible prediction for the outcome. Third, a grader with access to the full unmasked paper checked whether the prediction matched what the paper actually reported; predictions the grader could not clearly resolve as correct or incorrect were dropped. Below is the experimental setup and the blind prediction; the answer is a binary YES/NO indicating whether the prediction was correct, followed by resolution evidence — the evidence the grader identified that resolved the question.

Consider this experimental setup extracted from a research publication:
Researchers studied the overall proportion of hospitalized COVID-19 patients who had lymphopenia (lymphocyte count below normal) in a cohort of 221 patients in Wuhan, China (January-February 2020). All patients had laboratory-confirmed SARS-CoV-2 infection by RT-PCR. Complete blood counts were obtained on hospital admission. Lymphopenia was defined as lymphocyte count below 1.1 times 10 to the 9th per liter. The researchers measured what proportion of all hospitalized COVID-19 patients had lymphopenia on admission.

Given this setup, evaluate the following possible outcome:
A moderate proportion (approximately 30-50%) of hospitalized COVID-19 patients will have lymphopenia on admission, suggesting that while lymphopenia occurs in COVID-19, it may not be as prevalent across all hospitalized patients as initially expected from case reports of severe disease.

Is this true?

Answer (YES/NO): NO